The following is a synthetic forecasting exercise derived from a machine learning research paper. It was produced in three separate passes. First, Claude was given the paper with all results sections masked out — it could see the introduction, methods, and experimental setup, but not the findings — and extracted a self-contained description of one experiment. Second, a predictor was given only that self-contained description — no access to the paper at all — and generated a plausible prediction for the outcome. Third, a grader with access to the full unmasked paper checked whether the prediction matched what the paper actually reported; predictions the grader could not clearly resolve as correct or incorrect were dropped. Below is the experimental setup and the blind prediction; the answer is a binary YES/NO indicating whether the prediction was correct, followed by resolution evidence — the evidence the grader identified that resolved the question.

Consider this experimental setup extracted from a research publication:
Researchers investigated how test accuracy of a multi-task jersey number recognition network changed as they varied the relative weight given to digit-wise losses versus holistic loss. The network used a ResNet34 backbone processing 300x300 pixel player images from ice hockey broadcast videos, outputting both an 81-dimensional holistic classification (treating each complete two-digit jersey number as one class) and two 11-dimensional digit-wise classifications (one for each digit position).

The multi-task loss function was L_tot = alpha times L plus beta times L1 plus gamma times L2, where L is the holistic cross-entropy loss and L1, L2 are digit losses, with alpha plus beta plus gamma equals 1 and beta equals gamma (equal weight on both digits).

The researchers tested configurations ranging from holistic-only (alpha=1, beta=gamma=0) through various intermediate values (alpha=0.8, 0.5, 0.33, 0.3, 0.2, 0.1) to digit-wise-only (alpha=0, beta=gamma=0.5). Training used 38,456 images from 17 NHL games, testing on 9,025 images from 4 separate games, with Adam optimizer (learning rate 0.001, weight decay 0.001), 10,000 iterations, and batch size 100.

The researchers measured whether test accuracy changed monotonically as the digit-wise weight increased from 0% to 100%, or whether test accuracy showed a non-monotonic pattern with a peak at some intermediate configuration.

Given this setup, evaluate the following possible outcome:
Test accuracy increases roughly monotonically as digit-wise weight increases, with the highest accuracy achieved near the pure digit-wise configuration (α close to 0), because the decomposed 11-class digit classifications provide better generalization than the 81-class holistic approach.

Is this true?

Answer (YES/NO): NO